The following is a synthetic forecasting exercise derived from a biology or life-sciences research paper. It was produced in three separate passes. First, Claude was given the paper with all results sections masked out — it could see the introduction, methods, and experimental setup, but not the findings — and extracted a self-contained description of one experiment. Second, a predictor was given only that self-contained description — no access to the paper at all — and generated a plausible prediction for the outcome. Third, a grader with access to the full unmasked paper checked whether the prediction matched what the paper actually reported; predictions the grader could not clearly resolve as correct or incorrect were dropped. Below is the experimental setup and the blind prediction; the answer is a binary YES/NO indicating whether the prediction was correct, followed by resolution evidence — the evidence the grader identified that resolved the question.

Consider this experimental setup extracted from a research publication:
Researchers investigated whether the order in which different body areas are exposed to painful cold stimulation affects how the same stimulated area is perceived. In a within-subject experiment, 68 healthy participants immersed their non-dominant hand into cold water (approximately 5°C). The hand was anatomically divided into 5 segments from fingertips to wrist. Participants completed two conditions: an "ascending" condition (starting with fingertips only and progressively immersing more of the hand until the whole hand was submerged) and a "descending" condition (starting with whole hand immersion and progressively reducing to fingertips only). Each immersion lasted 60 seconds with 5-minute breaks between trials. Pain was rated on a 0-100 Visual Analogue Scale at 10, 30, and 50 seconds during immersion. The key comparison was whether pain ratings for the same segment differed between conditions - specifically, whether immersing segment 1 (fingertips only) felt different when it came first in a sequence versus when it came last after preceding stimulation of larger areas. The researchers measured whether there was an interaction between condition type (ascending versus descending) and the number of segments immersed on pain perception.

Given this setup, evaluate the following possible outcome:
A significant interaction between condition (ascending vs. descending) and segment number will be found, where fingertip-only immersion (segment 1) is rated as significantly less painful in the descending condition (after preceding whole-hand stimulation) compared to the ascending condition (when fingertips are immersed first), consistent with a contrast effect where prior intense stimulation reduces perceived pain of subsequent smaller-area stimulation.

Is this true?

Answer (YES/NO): NO